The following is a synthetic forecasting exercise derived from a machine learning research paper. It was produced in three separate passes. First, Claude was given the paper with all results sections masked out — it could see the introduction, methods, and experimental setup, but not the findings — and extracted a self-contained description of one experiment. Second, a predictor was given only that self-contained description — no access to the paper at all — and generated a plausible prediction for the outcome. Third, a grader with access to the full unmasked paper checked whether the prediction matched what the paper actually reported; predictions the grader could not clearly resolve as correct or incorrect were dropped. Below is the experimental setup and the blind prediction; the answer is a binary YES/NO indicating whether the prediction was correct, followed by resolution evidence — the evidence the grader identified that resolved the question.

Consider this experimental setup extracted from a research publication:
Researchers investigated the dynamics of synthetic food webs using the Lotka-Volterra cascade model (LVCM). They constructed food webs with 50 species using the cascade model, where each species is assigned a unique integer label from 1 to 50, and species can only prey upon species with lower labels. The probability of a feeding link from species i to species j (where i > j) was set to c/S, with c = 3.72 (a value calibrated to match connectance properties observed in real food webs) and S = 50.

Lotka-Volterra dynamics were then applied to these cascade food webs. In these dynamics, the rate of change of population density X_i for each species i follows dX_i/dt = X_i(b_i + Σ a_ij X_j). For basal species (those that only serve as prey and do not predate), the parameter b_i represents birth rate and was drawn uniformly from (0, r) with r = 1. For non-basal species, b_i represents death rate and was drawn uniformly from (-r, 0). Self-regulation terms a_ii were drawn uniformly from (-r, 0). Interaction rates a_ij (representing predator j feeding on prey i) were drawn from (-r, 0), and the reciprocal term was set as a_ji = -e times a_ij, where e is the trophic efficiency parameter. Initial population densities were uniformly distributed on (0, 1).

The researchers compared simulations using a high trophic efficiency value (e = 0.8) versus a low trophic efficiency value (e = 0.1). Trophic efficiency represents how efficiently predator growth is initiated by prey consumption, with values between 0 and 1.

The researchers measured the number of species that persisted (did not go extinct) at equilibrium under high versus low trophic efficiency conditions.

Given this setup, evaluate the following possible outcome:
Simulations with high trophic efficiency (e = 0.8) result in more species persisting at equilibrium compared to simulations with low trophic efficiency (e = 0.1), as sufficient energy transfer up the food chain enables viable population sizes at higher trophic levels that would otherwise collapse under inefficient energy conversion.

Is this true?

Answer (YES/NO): YES